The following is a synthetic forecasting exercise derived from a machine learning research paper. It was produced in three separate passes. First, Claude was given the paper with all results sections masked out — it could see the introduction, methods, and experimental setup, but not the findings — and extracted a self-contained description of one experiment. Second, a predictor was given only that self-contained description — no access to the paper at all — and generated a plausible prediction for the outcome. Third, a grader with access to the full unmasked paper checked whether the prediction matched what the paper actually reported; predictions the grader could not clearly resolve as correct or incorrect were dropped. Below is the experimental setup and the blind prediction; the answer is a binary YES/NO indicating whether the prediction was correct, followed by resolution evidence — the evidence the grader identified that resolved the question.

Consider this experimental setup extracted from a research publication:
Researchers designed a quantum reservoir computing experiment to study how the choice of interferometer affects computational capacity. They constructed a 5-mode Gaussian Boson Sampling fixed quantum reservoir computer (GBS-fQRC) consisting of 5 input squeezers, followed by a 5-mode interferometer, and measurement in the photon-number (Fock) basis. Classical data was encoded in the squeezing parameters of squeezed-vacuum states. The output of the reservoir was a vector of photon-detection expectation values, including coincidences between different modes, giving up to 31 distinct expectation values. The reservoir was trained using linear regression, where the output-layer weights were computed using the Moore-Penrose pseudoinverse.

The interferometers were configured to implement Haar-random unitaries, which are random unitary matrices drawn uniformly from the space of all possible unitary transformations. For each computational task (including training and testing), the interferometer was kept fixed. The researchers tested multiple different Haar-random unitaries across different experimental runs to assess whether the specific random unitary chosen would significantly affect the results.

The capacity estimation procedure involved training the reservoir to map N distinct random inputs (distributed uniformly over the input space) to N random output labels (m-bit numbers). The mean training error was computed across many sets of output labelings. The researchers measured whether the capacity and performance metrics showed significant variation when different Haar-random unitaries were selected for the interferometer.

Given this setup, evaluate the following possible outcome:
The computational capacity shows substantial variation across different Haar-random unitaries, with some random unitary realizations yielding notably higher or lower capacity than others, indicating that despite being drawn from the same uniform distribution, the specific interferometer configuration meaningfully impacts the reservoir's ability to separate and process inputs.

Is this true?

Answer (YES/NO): NO